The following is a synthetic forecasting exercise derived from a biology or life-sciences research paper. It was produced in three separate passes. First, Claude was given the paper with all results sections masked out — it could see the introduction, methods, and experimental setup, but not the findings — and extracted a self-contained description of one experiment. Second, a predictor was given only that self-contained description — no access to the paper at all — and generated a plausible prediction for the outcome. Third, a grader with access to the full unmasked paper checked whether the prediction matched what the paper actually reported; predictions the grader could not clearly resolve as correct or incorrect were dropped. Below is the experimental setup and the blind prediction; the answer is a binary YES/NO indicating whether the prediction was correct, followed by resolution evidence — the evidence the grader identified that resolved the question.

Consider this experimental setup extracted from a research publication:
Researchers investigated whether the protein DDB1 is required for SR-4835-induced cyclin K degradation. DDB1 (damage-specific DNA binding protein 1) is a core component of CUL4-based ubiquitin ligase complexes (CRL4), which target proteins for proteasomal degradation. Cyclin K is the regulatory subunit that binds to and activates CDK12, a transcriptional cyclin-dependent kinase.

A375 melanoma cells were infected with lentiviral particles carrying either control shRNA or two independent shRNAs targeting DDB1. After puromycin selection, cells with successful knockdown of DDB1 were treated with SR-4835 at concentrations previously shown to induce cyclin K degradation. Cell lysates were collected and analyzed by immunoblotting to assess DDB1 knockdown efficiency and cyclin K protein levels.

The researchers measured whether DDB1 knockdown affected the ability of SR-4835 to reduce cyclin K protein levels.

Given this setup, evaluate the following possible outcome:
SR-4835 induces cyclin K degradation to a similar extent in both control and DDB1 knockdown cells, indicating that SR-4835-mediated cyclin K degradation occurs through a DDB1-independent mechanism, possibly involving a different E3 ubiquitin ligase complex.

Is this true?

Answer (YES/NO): NO